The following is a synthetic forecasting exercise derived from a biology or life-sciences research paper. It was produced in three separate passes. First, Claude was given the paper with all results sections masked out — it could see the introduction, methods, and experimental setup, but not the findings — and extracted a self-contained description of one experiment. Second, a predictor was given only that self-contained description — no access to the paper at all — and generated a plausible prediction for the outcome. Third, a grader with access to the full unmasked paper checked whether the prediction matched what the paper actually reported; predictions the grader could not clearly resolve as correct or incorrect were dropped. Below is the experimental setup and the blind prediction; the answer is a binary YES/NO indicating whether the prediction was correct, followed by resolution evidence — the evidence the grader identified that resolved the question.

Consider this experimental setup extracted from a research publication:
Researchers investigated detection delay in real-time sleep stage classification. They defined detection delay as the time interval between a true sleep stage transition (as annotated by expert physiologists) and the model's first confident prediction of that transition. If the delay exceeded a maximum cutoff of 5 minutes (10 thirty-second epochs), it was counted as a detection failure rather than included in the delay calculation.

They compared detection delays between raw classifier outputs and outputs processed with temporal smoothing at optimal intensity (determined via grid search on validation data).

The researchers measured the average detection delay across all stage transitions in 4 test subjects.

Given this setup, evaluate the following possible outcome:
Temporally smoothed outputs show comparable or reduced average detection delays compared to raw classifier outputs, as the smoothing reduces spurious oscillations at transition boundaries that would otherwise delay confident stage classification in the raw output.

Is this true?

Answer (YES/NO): YES